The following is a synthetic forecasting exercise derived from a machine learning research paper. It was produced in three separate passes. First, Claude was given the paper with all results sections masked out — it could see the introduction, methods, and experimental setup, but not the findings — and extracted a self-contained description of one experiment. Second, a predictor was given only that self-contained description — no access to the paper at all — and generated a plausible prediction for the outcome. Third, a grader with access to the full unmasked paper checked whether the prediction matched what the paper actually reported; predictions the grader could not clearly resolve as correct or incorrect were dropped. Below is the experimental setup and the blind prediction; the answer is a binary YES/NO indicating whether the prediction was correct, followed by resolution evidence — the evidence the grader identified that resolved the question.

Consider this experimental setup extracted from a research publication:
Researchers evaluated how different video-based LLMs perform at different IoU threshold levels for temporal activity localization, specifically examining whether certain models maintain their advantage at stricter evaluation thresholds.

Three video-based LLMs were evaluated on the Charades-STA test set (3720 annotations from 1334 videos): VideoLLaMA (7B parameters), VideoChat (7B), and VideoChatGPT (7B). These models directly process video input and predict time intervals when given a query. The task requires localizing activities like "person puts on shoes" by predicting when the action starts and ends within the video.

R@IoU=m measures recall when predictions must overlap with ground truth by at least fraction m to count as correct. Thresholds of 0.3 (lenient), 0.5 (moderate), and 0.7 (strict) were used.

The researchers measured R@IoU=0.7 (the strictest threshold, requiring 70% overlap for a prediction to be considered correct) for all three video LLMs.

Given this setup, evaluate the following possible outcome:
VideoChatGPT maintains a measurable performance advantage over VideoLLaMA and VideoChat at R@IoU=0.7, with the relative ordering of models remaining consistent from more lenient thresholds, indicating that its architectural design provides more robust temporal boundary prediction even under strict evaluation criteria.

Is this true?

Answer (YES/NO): NO